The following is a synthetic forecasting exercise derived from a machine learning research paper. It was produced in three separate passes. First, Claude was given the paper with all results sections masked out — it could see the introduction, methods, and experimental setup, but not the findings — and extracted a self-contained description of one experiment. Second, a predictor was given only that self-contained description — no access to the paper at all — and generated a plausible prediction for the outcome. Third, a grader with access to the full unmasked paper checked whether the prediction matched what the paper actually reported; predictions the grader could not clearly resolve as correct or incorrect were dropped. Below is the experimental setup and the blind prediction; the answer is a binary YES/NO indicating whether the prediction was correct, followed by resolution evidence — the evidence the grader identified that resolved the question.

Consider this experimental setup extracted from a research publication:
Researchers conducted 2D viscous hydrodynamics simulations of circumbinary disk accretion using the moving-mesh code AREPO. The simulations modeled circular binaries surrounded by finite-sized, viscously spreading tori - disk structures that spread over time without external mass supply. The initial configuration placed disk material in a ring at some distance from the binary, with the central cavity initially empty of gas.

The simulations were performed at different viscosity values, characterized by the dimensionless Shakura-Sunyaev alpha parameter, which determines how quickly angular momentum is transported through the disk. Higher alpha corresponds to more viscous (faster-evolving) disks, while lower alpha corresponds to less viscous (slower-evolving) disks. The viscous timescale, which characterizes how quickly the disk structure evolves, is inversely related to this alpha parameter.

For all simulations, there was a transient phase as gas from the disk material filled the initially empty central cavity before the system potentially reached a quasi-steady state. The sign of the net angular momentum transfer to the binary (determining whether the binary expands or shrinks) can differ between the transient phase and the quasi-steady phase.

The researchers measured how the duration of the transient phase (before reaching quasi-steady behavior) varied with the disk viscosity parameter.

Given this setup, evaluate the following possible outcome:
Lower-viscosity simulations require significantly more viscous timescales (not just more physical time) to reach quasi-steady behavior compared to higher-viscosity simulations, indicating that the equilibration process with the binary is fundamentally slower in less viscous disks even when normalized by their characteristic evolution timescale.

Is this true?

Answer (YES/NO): NO